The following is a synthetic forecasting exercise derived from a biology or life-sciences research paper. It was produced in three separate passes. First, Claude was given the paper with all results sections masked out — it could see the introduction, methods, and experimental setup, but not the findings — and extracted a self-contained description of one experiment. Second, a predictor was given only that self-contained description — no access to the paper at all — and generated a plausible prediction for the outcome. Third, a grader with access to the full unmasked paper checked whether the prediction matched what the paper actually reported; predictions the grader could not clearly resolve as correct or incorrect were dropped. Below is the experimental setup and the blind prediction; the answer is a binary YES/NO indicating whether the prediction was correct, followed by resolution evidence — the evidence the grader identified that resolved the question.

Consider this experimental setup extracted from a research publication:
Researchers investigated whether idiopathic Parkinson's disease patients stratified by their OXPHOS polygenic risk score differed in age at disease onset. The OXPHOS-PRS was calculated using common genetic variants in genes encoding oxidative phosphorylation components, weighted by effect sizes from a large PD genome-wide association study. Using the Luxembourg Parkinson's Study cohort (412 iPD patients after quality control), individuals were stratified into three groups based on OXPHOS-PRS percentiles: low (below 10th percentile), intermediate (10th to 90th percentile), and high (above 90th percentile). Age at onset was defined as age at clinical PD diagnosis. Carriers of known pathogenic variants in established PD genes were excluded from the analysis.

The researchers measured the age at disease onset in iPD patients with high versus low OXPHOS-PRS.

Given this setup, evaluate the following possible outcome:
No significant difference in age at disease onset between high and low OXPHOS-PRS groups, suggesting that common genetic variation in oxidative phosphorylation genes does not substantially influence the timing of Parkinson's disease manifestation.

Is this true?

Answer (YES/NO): NO